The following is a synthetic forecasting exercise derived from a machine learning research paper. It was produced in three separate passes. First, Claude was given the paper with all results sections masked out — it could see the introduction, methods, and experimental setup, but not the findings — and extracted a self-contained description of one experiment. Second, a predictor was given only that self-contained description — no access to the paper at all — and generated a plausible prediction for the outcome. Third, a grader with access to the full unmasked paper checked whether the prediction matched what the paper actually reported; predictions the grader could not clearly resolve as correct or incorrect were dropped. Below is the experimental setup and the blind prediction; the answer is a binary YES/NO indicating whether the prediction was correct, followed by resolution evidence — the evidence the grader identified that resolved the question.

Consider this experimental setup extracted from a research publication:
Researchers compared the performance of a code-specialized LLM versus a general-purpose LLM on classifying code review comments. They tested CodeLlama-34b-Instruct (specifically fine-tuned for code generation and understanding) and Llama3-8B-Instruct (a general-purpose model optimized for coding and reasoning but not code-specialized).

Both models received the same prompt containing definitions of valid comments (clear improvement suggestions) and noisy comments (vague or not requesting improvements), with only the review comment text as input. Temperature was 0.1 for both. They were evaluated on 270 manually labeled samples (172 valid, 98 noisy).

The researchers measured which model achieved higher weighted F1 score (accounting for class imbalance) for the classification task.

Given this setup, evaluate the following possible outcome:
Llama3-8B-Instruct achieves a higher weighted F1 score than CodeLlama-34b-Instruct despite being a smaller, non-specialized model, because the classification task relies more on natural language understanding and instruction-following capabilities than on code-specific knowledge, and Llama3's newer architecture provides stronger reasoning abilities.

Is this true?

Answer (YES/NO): YES